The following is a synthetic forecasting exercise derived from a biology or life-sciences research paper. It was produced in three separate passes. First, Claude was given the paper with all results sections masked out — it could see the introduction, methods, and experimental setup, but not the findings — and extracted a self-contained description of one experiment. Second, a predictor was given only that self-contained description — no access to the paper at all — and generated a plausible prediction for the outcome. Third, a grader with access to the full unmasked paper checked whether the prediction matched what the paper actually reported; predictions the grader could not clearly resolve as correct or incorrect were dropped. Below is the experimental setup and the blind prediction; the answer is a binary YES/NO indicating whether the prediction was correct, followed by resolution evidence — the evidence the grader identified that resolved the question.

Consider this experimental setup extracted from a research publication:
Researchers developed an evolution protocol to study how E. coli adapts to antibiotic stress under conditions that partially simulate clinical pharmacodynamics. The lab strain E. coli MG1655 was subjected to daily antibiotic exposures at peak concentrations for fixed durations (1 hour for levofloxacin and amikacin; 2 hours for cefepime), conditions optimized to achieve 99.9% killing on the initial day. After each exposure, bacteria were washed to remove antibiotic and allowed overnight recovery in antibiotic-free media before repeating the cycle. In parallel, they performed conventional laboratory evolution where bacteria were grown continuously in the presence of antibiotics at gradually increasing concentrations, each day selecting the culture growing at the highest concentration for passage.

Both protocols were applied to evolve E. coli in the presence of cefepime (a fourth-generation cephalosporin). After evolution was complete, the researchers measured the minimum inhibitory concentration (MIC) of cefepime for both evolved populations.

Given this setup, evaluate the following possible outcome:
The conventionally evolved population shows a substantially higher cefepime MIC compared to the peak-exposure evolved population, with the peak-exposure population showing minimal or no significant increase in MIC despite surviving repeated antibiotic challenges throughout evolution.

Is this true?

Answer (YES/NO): YES